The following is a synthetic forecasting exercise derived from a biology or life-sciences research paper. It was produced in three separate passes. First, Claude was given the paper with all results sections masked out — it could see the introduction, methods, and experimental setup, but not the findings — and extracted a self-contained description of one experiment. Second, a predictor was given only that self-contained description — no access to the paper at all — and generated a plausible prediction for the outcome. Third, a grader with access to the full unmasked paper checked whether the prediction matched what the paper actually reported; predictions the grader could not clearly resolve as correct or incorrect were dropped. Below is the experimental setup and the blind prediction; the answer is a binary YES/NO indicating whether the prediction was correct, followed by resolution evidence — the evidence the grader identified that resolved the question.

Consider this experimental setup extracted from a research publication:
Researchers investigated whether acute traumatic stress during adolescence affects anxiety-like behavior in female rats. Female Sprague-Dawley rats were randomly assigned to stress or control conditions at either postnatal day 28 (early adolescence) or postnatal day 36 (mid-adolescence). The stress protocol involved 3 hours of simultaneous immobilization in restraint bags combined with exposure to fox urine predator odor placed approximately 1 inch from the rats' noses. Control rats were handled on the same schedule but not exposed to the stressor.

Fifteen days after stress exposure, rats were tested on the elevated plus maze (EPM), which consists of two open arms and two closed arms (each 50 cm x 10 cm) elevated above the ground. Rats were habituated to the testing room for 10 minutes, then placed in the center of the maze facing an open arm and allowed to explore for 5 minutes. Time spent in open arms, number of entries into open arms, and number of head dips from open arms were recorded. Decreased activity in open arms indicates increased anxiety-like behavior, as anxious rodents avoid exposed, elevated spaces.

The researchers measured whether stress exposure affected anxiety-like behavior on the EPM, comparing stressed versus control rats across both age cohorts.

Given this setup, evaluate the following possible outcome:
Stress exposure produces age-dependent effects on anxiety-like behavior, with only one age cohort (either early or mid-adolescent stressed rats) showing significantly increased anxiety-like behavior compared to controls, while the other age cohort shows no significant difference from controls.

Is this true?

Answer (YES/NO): NO